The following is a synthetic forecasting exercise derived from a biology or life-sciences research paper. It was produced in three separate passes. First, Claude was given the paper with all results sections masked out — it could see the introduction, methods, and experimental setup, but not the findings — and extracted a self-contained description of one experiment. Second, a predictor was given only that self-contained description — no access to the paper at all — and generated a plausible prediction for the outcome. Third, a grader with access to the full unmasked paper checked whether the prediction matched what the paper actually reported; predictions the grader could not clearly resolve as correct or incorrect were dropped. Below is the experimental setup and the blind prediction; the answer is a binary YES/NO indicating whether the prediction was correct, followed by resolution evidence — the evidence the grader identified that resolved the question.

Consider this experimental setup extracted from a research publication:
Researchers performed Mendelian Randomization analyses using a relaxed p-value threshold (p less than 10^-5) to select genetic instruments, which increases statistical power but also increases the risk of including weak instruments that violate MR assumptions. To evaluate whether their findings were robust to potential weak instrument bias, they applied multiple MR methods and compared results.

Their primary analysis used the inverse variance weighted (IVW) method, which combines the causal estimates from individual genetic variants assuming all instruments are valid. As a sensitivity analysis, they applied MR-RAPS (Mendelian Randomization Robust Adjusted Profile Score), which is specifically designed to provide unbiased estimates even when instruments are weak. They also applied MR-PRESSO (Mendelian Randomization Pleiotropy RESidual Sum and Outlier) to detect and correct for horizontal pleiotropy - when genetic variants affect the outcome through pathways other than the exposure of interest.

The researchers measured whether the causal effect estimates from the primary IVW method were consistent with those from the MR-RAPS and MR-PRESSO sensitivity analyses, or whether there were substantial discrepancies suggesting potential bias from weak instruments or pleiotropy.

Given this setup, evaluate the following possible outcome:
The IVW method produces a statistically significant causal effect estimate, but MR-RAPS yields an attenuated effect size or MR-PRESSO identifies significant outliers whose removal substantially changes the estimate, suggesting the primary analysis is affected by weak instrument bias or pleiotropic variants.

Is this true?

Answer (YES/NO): NO